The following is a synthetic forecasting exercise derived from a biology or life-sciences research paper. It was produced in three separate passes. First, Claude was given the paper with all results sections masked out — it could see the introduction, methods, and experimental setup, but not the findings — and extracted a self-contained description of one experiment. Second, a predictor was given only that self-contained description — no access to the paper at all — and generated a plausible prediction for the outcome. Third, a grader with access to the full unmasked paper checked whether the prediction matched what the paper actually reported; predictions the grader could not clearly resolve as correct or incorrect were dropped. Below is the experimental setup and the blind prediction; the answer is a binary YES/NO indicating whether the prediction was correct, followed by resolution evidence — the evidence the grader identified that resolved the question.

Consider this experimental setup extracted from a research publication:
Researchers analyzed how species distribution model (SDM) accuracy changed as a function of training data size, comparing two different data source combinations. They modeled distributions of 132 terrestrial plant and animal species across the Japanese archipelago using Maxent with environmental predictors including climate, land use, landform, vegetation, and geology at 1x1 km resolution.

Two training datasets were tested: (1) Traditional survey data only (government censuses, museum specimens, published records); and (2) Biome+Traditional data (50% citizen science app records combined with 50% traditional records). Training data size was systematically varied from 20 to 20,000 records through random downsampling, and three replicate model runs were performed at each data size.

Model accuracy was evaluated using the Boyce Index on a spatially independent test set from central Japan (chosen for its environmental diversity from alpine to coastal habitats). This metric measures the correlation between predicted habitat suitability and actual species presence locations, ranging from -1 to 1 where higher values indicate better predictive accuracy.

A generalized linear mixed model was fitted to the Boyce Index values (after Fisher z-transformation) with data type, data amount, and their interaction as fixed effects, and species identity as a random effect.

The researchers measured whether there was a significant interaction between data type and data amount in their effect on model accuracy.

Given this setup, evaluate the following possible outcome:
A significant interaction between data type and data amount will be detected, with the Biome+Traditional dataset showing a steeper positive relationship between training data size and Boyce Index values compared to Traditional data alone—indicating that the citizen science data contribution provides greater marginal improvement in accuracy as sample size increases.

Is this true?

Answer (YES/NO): YES